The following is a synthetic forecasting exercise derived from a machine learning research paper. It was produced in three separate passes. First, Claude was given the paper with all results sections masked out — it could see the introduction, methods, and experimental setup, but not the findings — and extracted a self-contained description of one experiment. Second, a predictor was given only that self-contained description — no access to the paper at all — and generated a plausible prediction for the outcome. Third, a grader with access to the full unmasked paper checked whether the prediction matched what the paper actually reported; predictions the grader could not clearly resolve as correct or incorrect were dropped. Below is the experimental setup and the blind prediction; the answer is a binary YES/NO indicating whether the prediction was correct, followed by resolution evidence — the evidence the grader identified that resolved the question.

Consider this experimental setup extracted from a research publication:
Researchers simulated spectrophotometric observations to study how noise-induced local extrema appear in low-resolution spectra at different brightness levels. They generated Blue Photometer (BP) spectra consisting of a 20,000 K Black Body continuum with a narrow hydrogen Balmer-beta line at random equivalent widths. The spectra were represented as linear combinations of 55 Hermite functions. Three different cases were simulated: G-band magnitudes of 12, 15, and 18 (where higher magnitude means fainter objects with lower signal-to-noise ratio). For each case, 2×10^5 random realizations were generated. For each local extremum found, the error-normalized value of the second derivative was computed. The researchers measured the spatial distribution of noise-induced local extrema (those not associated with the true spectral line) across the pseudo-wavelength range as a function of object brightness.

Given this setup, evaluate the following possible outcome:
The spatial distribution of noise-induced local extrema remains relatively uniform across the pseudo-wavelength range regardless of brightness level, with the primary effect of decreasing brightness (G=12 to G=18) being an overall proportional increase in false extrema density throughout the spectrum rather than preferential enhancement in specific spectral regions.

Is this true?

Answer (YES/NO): NO